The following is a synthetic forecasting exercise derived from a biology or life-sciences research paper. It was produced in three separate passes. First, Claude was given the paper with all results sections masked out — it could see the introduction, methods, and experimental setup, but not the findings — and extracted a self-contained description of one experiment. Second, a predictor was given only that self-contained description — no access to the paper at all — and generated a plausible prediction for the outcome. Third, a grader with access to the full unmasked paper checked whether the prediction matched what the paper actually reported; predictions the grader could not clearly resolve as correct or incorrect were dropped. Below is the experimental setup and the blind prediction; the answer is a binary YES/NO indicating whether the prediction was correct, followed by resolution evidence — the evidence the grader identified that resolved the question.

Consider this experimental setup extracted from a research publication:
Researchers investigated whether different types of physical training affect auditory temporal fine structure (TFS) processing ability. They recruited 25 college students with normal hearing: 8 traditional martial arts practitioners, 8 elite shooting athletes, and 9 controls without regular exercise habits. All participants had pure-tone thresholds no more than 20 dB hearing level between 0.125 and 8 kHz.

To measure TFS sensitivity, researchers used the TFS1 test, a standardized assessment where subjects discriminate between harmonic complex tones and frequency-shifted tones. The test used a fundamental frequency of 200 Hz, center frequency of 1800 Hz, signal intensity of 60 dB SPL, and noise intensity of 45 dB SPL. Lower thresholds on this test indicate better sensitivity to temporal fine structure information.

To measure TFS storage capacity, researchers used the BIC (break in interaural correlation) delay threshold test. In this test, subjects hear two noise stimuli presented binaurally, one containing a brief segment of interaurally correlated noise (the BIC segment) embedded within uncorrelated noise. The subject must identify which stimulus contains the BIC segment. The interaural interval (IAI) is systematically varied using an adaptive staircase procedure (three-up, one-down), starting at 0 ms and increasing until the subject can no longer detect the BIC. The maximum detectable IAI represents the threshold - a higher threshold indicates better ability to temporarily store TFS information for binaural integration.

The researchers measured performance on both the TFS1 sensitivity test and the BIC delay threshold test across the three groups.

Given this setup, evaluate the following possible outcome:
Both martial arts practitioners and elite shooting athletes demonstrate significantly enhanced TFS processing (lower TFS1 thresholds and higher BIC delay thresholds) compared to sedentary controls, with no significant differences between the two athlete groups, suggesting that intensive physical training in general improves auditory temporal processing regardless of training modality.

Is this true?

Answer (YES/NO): NO